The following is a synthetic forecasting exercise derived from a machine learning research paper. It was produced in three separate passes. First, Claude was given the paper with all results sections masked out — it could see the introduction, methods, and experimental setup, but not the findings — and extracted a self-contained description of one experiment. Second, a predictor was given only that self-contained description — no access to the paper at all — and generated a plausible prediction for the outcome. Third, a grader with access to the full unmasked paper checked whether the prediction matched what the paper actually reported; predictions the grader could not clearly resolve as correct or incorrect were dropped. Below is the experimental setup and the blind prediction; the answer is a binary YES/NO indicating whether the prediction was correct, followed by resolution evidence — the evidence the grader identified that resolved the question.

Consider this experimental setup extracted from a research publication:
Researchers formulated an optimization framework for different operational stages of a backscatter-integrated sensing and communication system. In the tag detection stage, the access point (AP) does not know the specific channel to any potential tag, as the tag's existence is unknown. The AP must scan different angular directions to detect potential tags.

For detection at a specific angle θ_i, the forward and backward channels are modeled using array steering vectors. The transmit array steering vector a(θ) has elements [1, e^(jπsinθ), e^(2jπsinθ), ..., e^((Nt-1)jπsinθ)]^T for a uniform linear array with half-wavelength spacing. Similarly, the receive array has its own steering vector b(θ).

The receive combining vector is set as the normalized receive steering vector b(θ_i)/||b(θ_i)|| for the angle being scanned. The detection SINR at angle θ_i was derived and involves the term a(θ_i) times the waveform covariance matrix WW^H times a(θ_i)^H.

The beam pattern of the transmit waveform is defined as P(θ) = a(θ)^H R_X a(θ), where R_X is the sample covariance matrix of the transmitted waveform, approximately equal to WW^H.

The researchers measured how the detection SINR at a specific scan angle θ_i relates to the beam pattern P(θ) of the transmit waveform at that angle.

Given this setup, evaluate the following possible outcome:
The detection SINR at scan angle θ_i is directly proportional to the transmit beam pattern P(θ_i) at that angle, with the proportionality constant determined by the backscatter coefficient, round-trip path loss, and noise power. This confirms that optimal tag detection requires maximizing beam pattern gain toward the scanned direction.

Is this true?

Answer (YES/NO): NO